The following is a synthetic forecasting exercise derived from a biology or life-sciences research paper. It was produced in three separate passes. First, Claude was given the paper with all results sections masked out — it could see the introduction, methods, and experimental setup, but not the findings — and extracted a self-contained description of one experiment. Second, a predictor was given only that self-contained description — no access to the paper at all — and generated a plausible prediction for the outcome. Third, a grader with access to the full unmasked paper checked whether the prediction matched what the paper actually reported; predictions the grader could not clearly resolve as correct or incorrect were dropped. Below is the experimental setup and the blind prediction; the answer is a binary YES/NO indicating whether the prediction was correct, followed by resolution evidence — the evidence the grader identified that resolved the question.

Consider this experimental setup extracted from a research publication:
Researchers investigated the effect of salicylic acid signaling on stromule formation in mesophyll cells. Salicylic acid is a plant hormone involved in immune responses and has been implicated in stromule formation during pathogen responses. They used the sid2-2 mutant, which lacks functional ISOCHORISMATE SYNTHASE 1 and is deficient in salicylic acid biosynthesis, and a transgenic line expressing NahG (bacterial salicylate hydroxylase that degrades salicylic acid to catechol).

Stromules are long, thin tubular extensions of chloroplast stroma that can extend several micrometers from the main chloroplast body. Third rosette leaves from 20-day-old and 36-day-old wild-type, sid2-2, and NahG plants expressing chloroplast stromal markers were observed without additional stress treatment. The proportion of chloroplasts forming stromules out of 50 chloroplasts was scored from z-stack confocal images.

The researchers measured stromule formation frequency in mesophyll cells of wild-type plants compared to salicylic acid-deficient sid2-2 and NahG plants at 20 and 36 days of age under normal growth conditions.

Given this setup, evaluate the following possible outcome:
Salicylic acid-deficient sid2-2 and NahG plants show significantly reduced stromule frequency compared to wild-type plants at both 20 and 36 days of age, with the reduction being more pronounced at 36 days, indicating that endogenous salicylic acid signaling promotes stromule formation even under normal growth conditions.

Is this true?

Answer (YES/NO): NO